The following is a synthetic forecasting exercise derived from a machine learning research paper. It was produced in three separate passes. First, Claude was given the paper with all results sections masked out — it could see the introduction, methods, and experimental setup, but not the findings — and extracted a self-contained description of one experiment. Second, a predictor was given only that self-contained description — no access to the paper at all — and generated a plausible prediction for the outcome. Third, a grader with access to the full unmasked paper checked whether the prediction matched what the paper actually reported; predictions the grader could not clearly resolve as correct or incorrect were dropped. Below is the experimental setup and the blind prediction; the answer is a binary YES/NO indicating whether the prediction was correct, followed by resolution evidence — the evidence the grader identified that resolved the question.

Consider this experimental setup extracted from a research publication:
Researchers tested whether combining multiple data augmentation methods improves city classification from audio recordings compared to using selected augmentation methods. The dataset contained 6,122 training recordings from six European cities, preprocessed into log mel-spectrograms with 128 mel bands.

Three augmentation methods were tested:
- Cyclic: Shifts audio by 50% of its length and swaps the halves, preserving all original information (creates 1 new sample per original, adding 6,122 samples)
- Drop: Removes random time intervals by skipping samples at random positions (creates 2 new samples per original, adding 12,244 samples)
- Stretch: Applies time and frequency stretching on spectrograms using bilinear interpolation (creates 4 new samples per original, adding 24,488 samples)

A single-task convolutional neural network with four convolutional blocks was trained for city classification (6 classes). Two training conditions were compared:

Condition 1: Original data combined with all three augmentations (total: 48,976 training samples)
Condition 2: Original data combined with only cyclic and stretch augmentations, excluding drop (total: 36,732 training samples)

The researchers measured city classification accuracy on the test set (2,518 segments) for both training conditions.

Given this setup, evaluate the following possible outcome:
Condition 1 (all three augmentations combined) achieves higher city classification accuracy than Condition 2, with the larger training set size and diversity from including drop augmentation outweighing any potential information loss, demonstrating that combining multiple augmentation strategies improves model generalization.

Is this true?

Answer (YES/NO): NO